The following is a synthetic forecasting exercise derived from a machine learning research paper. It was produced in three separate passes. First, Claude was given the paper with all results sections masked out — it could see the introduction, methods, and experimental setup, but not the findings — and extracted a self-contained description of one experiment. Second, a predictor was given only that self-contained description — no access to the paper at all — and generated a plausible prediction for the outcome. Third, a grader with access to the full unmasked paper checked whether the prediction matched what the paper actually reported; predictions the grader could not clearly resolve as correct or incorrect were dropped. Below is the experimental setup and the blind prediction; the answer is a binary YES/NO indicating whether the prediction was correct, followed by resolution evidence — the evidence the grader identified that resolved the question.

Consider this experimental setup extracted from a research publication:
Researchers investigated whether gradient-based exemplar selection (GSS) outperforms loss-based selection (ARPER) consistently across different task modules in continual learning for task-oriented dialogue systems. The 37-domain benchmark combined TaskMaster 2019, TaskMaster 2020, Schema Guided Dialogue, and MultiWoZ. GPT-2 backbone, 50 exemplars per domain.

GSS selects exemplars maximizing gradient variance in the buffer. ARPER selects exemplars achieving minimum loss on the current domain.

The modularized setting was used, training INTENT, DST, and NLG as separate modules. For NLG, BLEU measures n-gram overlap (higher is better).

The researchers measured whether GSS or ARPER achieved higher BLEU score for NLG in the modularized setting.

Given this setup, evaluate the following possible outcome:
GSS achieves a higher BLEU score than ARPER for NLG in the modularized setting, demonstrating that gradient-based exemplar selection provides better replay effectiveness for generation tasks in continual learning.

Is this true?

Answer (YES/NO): YES